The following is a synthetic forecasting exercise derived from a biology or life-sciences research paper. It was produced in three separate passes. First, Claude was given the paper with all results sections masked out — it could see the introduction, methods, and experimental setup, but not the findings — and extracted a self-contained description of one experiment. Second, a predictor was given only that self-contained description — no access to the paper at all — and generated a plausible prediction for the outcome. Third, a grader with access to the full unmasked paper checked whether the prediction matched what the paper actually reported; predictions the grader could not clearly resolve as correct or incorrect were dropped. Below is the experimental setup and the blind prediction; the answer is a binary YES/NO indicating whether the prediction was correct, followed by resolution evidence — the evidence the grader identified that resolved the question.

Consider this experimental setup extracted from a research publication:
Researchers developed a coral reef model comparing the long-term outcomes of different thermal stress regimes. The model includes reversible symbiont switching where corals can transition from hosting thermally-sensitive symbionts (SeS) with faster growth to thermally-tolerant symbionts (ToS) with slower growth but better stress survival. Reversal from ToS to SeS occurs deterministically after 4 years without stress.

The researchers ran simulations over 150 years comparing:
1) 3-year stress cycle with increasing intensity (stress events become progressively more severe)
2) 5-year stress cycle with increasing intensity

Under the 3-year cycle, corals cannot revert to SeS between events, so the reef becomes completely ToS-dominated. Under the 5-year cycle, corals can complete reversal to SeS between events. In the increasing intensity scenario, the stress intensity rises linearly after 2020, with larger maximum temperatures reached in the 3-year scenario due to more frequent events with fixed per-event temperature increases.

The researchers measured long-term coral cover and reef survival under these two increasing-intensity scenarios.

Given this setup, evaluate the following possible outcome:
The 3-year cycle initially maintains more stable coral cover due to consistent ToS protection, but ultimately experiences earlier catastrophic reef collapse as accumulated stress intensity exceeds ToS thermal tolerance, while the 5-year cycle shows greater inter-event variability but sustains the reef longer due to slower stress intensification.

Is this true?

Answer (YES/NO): NO